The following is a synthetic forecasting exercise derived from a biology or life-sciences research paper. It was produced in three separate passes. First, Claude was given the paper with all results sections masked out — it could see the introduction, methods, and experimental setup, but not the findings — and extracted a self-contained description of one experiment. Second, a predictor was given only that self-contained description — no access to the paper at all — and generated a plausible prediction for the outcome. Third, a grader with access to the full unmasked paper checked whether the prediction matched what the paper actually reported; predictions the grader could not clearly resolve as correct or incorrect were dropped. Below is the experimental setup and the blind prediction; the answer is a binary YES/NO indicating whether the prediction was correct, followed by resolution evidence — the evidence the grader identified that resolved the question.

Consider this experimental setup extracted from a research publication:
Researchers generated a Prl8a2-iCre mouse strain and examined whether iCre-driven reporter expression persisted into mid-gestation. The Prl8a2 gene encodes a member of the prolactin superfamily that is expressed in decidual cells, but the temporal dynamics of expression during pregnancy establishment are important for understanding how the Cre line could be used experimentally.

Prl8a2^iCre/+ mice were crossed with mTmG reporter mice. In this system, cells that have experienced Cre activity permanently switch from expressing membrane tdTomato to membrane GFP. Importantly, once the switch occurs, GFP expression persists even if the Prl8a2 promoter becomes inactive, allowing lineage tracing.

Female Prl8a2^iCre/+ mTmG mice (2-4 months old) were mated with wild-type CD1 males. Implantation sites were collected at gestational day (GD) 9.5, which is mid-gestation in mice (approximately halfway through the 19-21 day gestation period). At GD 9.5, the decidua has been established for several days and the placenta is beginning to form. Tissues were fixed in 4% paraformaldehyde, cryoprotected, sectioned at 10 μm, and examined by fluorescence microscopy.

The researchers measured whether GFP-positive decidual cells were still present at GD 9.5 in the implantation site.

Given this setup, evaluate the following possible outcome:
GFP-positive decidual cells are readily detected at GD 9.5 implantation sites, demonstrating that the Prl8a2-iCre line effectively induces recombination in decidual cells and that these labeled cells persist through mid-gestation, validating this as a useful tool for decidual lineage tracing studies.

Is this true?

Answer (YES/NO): YES